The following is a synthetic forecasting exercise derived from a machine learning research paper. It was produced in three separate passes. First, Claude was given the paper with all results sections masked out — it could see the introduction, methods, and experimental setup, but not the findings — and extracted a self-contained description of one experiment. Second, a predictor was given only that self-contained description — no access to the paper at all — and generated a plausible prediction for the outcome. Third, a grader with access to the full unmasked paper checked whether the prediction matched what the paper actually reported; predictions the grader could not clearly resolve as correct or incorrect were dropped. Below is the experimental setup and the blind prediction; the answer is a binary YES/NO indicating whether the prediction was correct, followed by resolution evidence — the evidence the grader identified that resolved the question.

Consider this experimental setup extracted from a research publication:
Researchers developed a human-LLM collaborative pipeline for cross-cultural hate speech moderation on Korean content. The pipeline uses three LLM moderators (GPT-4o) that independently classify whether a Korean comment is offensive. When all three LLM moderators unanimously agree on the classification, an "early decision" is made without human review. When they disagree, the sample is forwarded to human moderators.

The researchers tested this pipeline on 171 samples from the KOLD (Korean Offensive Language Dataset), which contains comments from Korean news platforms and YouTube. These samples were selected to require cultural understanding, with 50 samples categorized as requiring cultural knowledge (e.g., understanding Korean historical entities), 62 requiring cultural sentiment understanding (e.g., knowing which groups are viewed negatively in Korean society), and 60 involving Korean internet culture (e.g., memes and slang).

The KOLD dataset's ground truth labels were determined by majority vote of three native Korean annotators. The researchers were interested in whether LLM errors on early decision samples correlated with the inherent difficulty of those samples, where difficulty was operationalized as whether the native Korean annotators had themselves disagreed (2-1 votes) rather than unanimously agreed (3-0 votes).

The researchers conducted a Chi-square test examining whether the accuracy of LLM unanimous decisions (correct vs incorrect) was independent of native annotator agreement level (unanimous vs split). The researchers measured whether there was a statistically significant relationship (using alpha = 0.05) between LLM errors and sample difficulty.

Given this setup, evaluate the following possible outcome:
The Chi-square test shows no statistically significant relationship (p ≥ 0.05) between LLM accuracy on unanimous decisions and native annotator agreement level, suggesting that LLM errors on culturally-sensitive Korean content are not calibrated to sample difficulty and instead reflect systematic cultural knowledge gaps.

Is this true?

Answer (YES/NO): NO